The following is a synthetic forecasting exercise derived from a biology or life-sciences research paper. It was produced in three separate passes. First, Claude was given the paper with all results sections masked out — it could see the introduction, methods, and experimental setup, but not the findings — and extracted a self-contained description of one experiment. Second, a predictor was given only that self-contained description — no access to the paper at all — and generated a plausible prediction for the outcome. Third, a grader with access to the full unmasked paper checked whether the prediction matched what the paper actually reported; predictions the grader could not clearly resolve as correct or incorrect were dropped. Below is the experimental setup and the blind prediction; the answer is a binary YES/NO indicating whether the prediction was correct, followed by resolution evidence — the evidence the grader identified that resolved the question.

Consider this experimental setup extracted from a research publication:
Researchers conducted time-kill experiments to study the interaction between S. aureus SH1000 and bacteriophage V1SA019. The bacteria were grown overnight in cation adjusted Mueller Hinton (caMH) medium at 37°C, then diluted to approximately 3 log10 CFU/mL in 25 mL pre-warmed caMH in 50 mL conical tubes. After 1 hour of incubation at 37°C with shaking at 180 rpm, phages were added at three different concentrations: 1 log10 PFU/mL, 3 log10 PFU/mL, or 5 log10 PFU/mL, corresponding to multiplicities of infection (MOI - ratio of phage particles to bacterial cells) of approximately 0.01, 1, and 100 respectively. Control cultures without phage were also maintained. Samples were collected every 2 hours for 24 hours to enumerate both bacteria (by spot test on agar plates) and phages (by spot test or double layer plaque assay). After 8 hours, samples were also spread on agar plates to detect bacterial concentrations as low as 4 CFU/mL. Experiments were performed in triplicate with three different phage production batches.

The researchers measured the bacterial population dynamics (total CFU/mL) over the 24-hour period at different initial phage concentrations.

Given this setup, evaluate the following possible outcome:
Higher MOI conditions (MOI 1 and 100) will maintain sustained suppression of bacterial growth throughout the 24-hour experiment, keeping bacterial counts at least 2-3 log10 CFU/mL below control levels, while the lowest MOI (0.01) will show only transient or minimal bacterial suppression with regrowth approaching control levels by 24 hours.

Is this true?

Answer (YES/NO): NO